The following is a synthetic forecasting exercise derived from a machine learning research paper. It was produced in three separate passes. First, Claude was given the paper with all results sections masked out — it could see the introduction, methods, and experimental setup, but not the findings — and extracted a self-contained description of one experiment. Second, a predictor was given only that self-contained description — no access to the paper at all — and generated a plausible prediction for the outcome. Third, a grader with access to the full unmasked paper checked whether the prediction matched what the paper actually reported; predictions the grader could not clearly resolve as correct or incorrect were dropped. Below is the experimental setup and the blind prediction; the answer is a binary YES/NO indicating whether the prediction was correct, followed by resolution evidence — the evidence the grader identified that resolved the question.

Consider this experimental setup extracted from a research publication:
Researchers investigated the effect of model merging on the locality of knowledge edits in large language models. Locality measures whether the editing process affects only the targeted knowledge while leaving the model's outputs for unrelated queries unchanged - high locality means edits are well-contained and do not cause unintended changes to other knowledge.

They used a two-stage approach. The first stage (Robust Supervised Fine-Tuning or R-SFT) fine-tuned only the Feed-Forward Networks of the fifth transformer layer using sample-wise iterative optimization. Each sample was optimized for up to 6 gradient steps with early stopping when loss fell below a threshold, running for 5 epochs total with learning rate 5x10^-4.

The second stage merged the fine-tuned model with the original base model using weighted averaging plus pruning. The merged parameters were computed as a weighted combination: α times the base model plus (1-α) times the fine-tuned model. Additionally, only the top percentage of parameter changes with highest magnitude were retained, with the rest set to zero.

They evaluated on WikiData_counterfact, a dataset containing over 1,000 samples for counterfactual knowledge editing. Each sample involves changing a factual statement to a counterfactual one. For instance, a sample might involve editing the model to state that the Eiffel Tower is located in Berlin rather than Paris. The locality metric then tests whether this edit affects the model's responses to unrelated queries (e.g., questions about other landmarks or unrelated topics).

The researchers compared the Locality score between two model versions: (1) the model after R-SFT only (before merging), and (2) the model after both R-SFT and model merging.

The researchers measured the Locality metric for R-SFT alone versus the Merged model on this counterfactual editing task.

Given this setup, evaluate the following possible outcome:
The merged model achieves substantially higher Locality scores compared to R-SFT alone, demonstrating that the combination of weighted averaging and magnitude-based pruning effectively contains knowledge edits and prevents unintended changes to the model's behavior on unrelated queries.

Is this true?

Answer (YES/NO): YES